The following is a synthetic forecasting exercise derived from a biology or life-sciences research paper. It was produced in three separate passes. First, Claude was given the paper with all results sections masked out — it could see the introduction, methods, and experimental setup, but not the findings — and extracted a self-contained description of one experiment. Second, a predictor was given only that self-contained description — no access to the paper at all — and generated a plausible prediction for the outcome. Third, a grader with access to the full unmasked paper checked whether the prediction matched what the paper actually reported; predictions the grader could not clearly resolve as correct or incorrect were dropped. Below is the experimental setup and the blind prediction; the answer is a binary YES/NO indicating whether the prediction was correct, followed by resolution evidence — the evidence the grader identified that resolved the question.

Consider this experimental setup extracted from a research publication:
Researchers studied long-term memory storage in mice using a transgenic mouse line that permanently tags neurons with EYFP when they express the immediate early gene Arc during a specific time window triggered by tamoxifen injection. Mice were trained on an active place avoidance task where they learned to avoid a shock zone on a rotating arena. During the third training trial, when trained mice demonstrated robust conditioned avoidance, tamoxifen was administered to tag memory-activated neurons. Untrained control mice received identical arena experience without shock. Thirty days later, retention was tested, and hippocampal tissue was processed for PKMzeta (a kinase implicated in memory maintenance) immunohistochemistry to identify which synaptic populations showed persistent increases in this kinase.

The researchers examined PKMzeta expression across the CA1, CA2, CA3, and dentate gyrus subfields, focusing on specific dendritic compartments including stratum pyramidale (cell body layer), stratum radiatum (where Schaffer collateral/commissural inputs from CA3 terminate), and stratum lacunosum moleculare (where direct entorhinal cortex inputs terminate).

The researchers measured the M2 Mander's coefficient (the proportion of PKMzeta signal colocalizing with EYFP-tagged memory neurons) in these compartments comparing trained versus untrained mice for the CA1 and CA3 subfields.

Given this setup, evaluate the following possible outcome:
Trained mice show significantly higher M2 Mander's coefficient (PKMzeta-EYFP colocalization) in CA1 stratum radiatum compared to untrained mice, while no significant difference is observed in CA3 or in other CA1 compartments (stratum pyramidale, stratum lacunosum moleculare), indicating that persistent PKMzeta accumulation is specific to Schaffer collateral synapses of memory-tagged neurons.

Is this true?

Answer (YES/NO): NO